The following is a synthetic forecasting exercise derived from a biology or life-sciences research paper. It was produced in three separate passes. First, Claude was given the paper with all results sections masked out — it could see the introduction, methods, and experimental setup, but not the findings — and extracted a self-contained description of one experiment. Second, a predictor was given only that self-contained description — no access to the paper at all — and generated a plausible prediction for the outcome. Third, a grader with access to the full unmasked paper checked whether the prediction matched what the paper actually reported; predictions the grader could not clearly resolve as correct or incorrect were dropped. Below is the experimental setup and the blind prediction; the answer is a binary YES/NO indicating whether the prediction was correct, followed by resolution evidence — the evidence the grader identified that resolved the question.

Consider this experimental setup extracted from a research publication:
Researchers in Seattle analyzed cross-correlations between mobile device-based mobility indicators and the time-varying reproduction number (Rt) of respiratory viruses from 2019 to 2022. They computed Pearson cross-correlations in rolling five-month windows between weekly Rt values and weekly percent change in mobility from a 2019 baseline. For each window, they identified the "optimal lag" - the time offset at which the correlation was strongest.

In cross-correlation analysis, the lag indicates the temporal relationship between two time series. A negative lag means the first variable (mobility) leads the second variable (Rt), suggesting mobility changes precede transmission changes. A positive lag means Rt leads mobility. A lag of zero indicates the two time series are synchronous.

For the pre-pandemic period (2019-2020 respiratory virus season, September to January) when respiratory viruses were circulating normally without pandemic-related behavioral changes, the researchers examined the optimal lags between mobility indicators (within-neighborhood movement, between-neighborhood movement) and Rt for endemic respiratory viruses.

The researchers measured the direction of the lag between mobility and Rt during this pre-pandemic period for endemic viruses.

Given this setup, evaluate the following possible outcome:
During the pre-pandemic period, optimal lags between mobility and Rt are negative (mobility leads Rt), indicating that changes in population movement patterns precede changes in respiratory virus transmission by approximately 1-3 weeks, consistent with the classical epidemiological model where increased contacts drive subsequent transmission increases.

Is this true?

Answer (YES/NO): NO